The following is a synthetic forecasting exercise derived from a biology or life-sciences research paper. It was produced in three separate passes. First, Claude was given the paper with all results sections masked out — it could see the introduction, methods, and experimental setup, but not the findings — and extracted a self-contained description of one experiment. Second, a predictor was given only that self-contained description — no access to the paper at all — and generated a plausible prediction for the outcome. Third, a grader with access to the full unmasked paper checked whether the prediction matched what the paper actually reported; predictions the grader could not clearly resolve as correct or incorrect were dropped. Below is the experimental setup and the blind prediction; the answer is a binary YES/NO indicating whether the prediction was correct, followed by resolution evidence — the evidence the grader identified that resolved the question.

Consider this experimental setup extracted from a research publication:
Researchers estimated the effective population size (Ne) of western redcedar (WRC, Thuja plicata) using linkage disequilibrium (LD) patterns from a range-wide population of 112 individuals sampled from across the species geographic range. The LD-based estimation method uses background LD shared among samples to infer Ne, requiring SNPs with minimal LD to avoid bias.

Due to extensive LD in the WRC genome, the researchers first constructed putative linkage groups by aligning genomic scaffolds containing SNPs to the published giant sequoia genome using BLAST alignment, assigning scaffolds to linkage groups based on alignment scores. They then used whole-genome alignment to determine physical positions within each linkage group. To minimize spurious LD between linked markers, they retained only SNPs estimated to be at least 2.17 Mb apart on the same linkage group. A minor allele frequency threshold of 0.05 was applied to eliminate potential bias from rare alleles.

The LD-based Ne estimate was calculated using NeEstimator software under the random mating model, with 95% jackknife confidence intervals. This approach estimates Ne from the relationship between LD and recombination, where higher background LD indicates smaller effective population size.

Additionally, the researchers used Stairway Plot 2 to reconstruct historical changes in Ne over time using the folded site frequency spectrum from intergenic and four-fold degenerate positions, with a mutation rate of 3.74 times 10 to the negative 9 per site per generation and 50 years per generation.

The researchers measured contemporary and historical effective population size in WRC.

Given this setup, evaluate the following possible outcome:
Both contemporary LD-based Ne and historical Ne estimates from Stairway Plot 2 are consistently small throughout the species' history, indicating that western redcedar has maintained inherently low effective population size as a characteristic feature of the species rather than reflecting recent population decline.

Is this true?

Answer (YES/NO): NO